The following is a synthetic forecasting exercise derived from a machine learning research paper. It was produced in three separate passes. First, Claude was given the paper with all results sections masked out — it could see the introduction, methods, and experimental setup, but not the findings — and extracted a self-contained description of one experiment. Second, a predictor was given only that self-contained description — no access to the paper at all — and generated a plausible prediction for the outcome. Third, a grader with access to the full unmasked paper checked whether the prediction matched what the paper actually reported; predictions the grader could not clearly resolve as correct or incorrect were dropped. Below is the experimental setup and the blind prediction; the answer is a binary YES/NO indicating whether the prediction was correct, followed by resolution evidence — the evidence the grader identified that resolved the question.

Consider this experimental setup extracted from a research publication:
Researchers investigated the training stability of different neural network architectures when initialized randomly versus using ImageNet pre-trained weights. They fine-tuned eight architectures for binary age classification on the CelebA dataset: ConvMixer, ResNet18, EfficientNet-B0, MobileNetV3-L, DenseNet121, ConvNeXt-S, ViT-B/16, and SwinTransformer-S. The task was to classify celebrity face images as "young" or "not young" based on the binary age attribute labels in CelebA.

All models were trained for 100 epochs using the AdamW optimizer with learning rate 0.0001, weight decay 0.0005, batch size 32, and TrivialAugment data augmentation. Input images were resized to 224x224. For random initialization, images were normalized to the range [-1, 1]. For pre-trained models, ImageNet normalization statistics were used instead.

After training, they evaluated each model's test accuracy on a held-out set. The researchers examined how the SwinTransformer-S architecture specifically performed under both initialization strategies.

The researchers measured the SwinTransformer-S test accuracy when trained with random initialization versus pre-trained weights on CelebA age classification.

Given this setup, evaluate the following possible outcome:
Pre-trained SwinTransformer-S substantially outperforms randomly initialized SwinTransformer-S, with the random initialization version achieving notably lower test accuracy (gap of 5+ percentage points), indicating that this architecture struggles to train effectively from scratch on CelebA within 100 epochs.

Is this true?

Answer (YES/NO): YES